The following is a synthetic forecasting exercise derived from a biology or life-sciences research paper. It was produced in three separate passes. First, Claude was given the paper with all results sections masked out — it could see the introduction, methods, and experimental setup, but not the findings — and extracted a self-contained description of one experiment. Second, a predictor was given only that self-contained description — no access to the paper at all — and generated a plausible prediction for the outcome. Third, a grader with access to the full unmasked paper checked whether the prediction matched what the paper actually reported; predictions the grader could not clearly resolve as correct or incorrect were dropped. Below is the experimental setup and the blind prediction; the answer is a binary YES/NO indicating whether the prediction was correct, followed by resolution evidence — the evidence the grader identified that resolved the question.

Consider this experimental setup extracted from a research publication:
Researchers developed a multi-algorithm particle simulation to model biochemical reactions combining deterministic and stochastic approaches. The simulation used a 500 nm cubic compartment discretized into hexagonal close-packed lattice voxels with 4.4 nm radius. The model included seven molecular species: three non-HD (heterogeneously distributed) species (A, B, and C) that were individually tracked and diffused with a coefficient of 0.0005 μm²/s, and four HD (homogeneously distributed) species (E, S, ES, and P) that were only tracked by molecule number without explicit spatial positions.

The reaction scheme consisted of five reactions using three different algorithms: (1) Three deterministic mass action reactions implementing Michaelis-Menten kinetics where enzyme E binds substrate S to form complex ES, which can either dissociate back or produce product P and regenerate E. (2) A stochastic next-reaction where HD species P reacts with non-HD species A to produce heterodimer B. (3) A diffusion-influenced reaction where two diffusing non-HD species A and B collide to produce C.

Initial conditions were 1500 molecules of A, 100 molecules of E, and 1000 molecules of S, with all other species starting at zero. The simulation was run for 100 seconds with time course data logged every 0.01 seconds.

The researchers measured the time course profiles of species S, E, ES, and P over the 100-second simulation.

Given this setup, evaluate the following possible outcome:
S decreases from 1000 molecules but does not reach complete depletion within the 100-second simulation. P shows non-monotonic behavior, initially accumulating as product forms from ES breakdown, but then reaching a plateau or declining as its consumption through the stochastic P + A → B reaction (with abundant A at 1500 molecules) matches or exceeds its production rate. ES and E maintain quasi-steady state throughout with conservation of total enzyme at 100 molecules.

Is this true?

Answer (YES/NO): NO